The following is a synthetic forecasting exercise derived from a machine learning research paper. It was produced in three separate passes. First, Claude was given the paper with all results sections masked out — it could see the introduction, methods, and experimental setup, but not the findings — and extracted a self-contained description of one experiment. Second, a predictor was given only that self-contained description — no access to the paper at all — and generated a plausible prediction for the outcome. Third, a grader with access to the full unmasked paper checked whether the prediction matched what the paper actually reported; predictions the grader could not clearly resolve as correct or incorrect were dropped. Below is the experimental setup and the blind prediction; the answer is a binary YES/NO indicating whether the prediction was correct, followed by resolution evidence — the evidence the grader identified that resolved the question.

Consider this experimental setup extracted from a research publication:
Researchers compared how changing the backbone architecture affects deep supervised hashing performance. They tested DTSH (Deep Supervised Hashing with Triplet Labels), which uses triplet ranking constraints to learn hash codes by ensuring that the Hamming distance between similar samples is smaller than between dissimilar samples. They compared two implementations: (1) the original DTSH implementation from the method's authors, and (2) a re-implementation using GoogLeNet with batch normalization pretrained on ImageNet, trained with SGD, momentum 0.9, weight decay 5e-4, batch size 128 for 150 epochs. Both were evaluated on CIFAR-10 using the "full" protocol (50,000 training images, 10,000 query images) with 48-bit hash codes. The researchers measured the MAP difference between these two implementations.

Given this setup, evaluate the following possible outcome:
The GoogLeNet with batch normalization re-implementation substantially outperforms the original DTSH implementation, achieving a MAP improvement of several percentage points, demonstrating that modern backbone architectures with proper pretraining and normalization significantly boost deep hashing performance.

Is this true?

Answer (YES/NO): NO